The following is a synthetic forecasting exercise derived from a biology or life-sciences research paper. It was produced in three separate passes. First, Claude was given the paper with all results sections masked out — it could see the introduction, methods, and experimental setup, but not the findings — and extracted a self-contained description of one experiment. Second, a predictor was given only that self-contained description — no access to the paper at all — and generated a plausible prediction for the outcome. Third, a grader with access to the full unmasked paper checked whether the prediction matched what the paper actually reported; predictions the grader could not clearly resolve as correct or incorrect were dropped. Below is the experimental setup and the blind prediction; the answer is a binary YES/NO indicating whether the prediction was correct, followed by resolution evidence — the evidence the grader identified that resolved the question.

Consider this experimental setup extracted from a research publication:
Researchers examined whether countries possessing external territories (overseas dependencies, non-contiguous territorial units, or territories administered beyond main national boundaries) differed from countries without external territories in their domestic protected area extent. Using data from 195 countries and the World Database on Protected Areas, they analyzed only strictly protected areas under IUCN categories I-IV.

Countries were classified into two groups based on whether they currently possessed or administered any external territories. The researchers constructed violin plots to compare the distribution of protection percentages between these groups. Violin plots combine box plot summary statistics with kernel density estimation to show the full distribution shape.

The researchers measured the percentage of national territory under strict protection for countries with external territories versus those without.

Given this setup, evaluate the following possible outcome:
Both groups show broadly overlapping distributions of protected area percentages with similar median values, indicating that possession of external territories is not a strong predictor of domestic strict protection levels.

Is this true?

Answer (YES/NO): NO